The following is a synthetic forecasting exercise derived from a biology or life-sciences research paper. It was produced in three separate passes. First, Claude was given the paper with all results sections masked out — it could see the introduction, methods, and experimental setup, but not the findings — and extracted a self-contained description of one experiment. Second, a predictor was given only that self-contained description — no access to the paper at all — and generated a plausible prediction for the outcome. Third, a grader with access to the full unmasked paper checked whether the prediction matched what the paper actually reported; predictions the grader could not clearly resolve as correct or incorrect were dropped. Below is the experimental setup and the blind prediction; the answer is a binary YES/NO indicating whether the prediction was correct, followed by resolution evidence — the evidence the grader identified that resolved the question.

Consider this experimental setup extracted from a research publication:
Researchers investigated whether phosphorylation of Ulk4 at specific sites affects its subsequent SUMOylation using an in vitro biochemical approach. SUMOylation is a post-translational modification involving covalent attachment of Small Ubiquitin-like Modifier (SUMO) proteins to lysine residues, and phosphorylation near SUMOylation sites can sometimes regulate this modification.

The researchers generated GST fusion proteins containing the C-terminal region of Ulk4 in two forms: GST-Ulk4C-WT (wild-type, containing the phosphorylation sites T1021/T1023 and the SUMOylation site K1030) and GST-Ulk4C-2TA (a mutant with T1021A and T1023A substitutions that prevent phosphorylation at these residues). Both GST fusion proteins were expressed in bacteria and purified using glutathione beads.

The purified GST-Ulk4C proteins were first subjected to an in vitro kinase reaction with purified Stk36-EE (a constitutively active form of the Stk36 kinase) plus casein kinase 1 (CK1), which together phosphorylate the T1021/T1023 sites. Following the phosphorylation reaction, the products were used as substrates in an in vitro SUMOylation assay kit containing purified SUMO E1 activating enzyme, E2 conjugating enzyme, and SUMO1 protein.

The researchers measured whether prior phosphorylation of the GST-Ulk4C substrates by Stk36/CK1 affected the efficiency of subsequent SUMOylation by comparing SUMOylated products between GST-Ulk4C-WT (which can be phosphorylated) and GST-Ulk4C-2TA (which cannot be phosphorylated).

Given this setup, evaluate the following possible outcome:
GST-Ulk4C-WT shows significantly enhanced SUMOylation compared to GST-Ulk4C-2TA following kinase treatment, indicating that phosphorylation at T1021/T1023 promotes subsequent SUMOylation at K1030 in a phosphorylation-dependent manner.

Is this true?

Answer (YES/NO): YES